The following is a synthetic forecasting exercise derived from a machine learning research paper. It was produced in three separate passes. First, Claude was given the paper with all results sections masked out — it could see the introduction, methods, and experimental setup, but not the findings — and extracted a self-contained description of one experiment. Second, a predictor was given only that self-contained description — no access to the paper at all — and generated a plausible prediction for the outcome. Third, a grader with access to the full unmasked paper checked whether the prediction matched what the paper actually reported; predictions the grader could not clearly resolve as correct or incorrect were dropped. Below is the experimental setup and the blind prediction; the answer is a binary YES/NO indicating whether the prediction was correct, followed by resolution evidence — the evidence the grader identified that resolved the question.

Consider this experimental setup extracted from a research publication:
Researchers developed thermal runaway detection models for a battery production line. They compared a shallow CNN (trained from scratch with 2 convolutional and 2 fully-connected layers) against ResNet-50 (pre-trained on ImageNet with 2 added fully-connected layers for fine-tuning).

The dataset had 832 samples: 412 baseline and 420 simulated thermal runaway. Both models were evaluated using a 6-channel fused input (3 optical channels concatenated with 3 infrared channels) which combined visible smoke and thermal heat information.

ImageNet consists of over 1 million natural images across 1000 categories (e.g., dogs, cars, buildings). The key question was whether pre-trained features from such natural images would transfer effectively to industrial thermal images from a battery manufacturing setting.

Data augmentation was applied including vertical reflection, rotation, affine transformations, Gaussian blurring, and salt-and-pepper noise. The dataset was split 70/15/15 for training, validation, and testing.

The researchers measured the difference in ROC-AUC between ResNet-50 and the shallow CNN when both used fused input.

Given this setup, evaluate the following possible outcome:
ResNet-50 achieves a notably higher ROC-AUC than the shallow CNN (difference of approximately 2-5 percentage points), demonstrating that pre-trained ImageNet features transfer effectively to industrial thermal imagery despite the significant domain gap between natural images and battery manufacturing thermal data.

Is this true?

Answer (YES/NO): NO